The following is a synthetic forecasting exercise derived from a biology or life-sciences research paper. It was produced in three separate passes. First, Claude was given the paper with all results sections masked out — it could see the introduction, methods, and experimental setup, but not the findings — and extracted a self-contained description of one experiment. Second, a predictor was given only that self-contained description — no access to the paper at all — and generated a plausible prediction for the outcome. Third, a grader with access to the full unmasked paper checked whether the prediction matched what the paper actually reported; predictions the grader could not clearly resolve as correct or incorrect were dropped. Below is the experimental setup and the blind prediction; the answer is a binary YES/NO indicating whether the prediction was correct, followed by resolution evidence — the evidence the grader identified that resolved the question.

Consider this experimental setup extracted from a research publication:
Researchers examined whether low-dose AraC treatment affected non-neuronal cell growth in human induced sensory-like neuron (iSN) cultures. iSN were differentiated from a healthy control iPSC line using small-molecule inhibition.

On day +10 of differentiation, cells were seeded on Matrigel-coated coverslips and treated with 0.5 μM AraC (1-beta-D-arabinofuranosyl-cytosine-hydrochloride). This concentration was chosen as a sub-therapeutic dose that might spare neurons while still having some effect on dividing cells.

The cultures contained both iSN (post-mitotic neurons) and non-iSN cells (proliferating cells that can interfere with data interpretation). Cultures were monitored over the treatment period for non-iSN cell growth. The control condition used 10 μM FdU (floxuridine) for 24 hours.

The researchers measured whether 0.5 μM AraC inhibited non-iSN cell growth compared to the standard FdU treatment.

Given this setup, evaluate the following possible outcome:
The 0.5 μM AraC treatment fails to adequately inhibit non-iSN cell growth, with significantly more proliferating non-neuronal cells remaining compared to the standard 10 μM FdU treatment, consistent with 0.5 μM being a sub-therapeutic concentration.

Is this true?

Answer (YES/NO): YES